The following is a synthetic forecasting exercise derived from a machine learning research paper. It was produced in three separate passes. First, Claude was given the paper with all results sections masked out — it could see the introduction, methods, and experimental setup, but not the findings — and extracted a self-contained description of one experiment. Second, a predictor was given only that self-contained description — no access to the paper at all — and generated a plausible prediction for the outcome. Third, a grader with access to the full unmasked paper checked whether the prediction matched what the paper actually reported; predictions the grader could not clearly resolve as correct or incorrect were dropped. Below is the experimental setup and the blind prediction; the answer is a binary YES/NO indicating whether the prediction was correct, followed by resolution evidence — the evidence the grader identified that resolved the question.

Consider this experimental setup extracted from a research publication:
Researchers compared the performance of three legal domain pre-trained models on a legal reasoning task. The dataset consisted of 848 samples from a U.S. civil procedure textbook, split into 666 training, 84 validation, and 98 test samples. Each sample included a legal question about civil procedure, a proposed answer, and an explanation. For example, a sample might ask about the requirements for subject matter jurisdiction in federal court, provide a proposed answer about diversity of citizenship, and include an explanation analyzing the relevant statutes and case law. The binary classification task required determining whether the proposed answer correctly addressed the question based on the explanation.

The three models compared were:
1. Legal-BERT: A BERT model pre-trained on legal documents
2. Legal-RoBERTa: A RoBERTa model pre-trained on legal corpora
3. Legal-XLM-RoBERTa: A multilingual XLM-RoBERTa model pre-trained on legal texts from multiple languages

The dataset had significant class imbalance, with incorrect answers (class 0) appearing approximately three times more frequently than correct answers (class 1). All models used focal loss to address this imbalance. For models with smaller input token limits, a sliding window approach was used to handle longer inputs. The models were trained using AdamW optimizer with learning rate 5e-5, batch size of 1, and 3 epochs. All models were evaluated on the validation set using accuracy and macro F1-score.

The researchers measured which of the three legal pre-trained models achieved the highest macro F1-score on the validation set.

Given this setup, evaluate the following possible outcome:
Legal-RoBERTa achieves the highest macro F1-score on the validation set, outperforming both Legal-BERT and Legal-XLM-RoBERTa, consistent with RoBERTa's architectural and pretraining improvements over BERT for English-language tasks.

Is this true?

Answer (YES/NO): NO